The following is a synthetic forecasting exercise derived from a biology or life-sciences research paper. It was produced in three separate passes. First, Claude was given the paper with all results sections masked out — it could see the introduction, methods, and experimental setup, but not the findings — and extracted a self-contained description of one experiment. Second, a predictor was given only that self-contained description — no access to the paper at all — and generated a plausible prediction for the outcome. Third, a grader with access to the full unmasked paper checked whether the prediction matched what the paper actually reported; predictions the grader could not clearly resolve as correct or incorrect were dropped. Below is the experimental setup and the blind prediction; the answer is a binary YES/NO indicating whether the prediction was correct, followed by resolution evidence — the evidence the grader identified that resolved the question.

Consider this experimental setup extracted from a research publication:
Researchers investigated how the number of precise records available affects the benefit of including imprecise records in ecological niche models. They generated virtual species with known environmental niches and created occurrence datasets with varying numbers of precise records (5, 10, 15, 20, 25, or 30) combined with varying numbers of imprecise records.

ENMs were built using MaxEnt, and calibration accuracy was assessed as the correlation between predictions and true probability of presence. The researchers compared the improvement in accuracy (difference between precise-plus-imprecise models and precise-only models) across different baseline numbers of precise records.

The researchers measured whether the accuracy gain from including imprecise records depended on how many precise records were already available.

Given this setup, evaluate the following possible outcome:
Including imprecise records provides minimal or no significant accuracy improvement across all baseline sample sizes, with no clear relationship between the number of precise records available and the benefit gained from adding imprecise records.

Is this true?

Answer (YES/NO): NO